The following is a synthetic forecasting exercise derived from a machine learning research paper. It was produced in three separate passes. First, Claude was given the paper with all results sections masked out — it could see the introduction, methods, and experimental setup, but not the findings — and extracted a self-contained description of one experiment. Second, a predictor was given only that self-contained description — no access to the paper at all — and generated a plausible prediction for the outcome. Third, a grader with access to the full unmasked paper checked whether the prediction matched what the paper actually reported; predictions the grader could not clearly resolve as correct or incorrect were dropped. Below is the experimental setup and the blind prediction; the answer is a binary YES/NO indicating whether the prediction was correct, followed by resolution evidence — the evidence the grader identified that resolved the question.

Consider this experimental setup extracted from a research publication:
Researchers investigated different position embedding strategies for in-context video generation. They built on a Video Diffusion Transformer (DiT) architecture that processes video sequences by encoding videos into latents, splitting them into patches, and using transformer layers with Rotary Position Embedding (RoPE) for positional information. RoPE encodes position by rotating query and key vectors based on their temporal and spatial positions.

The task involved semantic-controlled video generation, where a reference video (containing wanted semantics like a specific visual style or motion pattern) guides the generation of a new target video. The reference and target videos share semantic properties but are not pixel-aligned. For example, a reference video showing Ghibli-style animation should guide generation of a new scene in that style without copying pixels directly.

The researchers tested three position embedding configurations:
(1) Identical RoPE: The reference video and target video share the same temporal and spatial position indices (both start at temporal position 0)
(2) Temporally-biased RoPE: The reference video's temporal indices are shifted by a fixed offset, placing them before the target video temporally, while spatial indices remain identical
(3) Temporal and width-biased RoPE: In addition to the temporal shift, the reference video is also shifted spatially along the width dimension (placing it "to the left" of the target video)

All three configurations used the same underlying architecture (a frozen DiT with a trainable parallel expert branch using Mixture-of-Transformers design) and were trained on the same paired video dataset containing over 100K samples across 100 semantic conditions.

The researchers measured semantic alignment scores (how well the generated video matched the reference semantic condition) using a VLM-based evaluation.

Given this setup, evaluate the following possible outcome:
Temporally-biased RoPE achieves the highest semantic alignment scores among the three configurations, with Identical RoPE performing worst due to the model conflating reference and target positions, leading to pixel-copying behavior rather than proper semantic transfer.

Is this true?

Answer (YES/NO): NO